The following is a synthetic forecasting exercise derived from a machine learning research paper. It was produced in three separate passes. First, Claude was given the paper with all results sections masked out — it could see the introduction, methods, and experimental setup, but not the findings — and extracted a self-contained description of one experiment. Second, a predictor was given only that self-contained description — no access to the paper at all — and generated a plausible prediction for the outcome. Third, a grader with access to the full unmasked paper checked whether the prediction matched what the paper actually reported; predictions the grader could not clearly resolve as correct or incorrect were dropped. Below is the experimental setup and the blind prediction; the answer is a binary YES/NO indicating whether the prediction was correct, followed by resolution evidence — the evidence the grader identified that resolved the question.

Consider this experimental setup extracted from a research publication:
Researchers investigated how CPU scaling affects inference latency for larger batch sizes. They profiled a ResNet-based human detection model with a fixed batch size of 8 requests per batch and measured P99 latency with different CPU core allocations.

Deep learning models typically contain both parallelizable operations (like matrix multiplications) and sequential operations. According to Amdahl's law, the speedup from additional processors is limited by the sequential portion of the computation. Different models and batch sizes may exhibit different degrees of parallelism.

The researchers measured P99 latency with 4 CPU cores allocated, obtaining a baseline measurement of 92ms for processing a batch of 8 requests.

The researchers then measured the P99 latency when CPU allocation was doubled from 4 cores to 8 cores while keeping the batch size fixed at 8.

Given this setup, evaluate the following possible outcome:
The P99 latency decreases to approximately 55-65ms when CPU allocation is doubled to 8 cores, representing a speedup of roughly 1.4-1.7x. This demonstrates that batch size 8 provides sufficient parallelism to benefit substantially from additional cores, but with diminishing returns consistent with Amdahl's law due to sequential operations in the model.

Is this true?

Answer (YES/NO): YES